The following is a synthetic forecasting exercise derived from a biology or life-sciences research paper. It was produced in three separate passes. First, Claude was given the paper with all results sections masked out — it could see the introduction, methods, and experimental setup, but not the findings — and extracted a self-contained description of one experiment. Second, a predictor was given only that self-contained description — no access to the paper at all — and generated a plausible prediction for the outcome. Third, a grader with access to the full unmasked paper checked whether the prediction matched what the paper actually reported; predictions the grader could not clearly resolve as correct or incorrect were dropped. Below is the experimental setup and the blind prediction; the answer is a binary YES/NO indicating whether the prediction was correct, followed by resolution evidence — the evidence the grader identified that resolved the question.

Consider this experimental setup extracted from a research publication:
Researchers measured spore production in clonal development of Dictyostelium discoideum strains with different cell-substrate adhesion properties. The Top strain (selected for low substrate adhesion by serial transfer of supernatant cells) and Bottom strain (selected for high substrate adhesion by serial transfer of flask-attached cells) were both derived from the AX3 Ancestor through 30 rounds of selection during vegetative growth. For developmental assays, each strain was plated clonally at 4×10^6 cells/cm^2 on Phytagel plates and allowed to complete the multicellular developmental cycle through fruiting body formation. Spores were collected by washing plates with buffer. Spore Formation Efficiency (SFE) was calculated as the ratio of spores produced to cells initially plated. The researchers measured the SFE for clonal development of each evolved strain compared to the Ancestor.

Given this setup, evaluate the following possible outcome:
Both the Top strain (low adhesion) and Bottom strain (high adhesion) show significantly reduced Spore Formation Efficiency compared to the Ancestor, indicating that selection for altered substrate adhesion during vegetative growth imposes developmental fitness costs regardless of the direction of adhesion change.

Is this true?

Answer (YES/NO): YES